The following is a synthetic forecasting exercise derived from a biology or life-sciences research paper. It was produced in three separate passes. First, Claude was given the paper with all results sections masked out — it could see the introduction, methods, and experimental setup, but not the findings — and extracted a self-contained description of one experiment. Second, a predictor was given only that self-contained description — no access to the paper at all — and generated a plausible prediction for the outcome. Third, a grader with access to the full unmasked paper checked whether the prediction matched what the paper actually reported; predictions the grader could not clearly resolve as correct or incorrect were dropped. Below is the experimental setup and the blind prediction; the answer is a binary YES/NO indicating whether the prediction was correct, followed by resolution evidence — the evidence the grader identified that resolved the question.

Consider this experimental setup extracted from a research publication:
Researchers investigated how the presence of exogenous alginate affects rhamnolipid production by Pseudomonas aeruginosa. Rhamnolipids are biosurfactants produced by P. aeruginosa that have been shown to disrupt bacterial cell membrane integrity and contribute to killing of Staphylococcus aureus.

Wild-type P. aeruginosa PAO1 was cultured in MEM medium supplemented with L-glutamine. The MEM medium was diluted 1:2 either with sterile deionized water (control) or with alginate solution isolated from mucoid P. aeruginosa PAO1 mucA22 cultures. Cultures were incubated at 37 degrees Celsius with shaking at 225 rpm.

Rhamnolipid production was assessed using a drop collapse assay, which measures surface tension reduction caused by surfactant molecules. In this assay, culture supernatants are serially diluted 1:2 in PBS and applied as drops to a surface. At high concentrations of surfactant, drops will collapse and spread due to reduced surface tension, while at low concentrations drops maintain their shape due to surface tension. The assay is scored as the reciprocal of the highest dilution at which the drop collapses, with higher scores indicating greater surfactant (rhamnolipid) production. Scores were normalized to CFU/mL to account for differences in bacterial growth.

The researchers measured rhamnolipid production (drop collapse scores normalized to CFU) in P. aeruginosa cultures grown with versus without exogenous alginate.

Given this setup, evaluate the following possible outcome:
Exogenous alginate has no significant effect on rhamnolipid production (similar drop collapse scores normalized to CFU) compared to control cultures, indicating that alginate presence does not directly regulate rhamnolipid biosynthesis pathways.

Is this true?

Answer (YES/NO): YES